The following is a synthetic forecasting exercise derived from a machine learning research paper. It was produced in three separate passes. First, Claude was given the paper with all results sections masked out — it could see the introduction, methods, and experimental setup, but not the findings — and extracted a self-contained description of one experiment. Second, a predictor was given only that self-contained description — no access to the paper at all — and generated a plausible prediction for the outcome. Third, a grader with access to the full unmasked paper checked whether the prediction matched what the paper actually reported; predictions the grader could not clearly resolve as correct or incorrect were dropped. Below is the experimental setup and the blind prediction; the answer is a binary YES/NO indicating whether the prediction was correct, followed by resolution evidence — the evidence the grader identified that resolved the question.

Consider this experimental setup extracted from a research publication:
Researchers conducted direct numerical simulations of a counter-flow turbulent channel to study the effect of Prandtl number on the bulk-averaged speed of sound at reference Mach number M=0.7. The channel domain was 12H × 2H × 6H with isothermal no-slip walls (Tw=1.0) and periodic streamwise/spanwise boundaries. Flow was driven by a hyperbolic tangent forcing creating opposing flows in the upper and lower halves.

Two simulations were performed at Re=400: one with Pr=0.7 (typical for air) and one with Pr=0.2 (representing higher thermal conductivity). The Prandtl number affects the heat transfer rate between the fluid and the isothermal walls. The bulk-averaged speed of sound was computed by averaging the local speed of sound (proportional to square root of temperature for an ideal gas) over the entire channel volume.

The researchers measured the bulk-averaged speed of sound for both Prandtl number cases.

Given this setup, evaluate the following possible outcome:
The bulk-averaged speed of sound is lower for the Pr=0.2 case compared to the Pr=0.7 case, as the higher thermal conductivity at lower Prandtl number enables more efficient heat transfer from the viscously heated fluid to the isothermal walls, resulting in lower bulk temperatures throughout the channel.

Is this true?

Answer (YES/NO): YES